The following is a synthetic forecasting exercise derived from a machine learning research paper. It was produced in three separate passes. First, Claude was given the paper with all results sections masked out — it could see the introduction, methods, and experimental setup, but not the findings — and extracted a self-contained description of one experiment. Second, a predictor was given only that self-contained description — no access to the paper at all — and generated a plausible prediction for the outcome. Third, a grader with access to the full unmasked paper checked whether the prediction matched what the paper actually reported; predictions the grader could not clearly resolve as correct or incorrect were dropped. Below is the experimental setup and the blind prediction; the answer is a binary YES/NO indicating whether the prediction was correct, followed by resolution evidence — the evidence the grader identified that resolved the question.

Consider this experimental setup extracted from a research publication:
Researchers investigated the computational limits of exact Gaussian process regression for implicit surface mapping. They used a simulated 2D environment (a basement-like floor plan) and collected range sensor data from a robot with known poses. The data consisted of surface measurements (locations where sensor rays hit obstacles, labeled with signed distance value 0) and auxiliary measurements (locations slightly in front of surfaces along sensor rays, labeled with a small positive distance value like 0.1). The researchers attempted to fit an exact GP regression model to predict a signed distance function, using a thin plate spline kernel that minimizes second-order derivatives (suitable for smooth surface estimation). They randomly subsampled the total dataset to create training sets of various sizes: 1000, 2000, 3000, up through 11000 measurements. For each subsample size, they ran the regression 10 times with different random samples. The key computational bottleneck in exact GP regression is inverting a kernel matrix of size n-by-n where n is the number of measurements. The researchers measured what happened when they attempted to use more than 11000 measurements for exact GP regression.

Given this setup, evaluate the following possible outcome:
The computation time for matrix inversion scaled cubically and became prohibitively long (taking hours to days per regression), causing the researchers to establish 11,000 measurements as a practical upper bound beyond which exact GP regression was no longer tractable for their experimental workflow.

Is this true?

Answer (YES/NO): NO